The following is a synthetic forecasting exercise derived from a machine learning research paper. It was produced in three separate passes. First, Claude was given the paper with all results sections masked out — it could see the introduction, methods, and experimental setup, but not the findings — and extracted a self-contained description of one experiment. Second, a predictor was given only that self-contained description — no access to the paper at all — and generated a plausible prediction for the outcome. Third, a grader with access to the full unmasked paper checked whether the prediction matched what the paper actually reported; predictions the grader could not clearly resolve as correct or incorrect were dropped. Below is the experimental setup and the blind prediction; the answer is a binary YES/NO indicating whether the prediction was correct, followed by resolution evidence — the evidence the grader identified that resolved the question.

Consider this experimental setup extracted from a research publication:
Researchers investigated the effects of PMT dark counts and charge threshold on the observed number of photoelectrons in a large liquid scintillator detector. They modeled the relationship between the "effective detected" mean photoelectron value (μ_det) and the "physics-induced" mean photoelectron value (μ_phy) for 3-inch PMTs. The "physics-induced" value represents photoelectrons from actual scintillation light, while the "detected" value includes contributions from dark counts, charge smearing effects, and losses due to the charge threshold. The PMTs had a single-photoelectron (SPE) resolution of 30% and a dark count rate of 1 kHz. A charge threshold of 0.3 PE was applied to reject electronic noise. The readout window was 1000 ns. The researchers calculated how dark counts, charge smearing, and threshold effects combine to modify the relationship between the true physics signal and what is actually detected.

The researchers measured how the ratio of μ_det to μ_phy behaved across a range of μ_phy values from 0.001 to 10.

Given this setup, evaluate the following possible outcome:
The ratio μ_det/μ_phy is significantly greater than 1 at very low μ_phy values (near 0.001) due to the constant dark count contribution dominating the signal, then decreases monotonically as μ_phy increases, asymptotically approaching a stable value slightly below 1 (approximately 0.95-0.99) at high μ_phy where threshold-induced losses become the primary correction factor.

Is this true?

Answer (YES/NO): NO